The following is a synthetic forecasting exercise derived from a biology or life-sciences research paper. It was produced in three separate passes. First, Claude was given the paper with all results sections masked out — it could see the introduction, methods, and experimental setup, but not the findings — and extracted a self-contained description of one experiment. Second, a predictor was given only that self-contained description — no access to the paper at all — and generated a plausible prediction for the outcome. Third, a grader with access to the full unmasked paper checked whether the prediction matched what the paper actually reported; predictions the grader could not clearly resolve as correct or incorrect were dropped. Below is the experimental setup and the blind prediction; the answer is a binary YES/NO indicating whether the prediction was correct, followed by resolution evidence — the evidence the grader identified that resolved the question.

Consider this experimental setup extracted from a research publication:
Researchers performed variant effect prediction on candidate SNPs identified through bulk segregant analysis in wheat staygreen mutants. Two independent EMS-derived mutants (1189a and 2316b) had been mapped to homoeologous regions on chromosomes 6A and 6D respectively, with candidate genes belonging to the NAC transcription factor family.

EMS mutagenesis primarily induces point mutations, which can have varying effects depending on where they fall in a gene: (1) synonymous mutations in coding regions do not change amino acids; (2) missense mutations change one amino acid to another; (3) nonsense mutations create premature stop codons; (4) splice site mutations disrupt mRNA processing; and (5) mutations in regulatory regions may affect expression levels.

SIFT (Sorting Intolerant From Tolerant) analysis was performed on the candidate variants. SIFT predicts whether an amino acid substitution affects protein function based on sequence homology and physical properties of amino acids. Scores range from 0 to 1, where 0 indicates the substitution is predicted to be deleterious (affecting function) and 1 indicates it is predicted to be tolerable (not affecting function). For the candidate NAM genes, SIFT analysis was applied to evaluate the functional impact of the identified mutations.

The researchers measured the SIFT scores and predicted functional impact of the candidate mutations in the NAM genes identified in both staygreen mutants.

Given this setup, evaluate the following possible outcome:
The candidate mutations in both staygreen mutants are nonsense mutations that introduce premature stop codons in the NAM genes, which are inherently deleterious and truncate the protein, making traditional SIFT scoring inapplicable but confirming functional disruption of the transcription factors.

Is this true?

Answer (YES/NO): NO